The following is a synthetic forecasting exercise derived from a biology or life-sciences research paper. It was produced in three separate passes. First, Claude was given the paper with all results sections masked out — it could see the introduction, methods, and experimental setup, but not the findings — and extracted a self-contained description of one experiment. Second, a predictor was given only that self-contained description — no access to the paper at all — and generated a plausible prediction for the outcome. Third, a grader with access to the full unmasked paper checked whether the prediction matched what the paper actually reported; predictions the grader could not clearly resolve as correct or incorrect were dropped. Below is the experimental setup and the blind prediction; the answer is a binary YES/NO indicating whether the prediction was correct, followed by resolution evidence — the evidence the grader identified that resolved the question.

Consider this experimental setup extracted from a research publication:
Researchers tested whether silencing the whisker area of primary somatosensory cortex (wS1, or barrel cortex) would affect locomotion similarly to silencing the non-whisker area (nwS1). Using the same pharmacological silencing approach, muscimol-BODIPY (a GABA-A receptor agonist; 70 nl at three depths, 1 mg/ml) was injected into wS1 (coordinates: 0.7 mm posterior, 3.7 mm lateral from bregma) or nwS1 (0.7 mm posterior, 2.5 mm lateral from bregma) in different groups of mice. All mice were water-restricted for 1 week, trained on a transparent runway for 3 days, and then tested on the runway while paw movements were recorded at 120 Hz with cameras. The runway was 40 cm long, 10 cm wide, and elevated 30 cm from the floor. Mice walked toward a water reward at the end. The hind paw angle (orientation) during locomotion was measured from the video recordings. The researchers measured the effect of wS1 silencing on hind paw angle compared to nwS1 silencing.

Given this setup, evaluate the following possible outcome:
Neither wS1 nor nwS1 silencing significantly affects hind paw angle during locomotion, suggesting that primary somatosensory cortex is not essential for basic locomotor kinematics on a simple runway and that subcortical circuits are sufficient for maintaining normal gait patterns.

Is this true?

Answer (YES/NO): NO